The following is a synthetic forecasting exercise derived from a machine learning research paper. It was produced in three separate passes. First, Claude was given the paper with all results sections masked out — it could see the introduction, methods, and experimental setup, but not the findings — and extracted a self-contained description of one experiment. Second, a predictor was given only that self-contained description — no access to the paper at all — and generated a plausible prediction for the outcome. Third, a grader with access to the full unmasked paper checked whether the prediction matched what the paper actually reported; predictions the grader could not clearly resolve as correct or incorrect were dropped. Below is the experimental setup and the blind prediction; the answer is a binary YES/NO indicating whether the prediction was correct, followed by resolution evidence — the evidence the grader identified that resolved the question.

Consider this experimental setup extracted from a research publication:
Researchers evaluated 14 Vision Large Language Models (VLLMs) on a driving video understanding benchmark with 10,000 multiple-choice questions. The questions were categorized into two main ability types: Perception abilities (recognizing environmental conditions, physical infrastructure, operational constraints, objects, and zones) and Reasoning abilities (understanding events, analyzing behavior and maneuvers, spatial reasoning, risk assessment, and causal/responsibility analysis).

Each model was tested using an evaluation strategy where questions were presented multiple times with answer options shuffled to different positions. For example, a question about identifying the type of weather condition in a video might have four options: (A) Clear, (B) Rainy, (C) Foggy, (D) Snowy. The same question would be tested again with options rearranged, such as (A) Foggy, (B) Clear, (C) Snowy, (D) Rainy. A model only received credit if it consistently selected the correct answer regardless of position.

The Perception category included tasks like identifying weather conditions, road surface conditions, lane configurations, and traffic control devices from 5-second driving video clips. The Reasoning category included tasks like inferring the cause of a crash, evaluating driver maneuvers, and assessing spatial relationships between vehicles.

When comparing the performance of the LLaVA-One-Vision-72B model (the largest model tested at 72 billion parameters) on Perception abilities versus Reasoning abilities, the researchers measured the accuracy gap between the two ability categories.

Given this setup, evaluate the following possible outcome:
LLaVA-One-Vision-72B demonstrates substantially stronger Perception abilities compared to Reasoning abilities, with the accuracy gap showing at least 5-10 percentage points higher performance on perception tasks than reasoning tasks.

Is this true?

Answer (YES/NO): NO